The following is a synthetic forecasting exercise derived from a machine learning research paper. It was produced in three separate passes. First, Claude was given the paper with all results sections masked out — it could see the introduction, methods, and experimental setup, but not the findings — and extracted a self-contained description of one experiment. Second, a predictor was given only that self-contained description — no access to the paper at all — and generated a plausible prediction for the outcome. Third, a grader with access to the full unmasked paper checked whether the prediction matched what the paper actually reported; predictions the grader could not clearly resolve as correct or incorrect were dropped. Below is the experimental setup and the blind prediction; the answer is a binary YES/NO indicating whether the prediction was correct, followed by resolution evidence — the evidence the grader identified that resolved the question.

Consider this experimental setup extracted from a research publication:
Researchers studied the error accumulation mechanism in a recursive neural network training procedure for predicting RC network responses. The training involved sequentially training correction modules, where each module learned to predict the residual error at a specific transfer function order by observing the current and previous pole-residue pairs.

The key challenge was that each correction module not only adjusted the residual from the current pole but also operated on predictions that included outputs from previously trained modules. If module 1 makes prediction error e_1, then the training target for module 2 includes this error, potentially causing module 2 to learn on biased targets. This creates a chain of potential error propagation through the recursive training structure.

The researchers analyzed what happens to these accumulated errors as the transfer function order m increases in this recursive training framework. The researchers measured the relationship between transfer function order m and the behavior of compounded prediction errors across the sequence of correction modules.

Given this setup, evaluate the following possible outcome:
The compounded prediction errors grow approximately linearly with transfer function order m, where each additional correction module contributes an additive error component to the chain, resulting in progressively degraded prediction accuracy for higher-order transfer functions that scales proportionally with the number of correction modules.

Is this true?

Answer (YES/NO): NO